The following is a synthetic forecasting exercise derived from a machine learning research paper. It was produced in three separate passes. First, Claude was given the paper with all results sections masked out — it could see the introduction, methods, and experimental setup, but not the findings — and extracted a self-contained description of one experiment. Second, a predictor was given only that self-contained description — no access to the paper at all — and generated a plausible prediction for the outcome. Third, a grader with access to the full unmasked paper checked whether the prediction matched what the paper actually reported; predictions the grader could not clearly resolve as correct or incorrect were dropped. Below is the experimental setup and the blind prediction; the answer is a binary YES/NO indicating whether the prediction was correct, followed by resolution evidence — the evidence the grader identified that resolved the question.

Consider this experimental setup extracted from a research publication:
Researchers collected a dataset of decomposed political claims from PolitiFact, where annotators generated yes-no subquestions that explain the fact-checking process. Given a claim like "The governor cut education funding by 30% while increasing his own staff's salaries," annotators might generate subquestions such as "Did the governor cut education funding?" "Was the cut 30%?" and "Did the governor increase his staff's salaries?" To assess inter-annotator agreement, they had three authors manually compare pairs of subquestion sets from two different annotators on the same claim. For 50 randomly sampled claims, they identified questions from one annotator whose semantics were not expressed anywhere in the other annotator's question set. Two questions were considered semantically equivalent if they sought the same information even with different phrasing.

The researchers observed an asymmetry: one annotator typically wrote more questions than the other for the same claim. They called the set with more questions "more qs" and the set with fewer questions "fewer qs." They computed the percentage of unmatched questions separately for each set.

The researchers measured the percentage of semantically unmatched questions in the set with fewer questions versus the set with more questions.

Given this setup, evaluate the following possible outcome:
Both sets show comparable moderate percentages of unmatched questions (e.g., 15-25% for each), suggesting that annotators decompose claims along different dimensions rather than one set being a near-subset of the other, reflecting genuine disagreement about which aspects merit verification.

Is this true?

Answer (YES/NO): NO